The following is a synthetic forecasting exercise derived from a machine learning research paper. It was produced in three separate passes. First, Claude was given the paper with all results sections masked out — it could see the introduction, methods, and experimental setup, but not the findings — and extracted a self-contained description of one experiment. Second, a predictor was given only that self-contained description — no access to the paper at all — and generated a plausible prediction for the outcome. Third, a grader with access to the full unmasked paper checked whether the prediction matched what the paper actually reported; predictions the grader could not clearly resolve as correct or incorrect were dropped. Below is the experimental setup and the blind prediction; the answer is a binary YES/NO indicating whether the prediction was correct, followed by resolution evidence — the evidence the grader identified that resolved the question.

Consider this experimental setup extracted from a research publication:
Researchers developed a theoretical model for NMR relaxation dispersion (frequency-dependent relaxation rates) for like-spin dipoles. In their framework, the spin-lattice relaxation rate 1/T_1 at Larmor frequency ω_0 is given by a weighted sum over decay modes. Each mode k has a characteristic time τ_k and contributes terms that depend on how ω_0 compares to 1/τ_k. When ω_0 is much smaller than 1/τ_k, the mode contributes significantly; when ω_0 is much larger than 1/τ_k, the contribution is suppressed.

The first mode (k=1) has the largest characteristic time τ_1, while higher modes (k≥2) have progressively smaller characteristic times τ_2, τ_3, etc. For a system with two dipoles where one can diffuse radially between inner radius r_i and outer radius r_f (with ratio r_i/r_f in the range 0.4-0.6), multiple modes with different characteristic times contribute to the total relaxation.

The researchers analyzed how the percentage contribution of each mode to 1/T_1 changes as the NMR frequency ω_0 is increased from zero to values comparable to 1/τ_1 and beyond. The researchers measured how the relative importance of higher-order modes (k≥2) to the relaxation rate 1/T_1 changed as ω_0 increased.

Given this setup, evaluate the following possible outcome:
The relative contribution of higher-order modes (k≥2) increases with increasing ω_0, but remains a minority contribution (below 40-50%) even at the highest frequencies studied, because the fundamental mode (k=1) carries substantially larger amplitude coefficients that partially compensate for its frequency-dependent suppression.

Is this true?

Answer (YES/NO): NO